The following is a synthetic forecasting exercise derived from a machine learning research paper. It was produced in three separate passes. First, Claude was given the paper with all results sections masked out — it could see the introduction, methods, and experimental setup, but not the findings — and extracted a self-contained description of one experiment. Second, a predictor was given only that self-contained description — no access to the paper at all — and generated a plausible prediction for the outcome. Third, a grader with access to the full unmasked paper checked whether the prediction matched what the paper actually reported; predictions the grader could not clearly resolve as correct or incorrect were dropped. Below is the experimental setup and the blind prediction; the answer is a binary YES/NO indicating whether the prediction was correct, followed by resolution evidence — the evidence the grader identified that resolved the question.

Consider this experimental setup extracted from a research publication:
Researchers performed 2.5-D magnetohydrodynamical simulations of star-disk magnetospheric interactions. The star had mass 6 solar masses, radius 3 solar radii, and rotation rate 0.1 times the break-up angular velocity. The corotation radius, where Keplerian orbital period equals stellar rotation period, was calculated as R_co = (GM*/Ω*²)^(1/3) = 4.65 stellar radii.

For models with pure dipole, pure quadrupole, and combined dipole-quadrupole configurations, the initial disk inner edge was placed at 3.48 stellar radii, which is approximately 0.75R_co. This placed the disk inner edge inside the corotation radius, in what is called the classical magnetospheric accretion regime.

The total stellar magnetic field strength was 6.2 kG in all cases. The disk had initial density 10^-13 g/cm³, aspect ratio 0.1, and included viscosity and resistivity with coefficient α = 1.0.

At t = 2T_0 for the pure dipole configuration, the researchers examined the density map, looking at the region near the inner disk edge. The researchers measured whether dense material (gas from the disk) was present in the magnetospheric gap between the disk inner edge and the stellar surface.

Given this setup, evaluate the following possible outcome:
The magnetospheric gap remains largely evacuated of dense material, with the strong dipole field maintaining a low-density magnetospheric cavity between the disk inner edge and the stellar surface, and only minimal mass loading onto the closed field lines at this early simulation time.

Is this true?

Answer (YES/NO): NO